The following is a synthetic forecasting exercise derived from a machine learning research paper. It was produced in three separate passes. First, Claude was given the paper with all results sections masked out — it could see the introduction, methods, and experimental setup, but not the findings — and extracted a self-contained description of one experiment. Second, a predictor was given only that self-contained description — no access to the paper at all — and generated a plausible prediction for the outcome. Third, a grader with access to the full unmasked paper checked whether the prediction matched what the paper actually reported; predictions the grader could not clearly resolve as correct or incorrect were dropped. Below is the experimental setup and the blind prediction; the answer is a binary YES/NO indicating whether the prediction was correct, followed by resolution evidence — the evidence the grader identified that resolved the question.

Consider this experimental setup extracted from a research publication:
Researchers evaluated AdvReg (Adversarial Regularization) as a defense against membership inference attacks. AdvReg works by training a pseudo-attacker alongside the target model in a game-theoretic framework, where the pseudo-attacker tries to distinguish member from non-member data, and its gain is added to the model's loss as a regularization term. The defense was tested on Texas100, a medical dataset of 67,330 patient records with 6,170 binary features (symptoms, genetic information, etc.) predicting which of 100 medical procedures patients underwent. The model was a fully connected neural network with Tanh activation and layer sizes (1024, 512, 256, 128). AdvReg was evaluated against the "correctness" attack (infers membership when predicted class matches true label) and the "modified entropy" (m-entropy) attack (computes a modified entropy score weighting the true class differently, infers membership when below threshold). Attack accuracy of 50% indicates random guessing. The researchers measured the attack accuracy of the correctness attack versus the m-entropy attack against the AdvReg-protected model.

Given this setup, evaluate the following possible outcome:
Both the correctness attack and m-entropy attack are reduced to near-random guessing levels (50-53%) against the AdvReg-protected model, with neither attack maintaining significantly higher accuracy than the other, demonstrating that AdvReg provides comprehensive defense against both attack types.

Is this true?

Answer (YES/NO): NO